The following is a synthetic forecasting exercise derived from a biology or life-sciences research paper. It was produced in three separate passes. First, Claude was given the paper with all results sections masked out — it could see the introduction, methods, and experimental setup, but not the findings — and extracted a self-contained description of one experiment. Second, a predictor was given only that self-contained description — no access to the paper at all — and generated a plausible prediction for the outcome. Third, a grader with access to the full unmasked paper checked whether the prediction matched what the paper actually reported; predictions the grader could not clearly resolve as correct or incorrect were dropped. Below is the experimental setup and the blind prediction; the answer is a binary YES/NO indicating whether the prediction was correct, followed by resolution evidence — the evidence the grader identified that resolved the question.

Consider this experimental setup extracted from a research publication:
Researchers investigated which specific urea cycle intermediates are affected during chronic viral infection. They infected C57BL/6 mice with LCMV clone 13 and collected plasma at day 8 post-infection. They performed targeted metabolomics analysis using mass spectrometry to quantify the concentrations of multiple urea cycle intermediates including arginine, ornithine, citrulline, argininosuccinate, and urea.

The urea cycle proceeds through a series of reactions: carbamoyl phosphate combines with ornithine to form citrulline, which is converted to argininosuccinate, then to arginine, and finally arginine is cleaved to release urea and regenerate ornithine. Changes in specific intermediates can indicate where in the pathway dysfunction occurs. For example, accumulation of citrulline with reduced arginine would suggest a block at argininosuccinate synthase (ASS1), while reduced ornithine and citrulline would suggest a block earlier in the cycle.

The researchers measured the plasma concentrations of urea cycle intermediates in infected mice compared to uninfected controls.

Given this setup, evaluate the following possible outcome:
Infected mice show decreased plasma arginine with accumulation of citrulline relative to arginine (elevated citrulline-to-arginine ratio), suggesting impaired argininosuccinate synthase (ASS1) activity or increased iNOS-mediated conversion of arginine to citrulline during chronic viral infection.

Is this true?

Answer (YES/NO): NO